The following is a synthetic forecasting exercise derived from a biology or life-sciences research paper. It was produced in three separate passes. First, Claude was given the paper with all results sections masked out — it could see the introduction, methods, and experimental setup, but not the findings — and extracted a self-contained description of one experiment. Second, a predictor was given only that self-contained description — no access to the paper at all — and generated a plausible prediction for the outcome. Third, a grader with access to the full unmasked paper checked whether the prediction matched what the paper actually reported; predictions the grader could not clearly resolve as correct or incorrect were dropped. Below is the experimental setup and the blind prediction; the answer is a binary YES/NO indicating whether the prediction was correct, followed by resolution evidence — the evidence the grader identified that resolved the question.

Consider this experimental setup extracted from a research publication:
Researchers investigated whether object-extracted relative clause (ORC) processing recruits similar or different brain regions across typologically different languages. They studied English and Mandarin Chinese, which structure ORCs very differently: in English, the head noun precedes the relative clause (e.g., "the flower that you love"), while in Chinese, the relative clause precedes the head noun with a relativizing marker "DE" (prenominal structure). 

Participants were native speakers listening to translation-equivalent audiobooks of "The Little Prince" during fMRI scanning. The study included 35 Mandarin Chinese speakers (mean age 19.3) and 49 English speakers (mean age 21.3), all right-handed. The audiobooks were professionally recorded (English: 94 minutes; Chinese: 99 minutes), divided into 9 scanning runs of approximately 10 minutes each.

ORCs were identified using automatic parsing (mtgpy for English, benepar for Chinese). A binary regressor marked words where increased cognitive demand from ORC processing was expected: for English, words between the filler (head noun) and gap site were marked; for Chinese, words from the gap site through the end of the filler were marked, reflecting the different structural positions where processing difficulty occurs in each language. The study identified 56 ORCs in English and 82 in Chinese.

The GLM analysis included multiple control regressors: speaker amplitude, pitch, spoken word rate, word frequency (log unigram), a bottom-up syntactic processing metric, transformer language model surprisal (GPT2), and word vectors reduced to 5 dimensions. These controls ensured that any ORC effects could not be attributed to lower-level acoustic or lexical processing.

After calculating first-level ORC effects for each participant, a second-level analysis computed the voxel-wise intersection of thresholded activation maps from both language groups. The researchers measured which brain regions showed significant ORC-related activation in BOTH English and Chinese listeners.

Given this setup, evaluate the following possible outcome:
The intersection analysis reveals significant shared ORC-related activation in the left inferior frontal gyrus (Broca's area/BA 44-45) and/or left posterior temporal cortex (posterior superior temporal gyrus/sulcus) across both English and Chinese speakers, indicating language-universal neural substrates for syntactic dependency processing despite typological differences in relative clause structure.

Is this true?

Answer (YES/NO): YES